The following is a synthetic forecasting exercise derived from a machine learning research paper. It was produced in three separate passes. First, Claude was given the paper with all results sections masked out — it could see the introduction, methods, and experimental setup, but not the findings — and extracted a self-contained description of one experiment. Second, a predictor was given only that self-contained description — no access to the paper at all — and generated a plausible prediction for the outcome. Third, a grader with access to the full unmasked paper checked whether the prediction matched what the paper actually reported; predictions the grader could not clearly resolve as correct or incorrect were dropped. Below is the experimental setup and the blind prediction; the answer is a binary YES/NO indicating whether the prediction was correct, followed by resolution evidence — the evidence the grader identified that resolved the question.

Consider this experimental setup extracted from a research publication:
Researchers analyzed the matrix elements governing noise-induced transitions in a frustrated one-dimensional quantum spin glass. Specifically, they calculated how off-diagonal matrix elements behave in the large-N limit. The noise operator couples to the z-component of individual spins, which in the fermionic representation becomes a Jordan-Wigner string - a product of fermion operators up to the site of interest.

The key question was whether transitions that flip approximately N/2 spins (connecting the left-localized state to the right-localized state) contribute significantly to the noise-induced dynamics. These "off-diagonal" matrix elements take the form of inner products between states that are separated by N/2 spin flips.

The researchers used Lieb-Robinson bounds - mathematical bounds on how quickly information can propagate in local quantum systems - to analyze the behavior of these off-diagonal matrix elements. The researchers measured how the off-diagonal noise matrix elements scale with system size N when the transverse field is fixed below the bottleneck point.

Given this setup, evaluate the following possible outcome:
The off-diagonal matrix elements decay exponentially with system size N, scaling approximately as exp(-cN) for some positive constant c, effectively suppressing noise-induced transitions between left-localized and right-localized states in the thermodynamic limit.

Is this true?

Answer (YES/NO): YES